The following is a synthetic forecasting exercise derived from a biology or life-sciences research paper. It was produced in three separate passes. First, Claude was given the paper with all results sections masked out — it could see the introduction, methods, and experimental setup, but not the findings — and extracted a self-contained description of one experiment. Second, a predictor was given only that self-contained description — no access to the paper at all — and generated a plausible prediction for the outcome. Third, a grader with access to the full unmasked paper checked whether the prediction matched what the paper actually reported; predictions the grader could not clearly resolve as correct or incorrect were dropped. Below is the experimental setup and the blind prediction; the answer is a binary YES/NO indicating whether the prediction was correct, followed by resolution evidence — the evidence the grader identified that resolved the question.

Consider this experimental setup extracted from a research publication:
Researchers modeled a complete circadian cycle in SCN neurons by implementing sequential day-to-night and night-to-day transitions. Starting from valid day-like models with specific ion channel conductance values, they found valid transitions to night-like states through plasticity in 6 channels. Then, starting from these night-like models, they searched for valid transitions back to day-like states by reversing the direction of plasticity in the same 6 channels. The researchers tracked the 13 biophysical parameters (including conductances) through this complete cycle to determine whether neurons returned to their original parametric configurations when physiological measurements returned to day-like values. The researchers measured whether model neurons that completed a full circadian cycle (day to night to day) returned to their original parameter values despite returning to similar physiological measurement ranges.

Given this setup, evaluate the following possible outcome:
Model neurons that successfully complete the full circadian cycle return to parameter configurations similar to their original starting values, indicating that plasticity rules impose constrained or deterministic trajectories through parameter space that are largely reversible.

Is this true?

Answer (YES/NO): NO